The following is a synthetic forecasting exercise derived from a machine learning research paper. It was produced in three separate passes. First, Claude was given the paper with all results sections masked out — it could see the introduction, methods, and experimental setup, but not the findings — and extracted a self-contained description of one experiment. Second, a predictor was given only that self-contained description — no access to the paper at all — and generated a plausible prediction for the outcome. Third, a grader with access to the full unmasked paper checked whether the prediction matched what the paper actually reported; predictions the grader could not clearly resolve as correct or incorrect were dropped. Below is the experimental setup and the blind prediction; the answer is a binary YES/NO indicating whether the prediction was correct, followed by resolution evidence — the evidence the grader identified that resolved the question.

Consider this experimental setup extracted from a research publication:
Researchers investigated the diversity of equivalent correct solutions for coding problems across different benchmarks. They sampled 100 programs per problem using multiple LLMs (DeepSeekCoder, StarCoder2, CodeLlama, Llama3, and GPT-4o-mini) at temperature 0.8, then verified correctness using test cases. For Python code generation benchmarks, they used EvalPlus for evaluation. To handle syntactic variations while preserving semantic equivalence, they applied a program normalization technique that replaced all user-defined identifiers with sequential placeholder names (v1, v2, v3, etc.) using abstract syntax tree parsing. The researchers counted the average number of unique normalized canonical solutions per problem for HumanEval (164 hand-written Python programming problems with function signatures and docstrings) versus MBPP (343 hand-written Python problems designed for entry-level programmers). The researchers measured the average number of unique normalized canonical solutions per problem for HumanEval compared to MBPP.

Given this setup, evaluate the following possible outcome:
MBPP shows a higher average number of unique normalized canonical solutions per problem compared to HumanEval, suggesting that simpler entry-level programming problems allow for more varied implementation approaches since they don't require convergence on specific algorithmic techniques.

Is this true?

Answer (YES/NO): NO